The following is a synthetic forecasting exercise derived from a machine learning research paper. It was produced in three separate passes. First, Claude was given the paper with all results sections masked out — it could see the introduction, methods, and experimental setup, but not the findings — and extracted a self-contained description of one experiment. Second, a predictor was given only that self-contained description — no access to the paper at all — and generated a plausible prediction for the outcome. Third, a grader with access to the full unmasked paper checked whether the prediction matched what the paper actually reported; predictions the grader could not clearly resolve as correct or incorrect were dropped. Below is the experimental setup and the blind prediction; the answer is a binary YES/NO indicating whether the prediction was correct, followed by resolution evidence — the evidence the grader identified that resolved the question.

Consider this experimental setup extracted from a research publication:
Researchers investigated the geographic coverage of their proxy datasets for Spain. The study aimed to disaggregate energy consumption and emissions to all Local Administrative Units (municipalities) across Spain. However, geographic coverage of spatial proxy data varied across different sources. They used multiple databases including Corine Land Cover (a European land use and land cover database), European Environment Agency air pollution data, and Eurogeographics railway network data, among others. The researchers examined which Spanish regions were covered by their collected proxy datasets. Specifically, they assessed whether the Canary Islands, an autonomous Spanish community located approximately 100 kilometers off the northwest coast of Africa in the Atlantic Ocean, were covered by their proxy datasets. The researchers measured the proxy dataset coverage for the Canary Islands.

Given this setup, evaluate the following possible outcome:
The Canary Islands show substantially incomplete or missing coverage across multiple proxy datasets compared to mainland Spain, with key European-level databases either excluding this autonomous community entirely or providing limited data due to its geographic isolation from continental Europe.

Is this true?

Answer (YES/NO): YES